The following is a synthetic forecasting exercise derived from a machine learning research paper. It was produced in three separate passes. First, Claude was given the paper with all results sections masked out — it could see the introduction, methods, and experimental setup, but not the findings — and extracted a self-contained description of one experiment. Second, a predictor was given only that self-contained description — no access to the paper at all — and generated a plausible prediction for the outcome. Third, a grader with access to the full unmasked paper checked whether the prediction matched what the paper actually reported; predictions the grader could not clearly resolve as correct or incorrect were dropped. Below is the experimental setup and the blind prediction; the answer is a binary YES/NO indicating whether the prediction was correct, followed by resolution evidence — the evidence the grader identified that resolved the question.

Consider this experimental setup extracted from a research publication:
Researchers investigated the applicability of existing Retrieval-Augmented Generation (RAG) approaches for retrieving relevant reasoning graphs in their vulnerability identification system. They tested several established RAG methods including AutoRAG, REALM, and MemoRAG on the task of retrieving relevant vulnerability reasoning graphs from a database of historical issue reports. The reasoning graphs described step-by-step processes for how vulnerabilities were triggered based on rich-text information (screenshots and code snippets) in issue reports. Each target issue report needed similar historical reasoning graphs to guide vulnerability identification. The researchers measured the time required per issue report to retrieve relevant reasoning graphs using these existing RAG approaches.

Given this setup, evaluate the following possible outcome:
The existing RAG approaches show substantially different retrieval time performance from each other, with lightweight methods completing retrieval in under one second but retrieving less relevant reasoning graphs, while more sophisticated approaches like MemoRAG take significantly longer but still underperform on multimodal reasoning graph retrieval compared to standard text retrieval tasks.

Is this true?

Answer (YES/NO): NO